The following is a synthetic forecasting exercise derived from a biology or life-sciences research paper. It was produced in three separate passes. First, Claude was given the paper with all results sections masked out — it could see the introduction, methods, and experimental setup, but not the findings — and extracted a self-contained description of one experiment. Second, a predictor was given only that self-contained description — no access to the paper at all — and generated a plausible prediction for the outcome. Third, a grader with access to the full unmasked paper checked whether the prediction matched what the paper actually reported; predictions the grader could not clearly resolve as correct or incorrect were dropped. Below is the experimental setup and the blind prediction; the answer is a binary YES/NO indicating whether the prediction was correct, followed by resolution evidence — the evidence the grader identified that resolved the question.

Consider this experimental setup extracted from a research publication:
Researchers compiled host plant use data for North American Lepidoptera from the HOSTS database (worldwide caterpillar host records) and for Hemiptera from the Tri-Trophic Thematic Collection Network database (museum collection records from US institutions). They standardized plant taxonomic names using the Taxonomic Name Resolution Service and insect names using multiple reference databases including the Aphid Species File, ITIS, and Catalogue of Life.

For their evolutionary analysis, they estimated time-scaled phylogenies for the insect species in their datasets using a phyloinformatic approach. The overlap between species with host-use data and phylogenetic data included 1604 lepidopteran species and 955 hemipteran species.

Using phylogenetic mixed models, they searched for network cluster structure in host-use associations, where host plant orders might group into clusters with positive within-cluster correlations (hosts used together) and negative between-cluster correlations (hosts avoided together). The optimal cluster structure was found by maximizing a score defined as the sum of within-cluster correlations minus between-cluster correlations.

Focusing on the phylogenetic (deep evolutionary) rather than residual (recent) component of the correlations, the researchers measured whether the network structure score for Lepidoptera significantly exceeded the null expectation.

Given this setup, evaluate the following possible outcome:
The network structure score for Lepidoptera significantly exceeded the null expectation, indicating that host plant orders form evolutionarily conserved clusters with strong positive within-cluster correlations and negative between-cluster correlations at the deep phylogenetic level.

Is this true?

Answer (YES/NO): YES